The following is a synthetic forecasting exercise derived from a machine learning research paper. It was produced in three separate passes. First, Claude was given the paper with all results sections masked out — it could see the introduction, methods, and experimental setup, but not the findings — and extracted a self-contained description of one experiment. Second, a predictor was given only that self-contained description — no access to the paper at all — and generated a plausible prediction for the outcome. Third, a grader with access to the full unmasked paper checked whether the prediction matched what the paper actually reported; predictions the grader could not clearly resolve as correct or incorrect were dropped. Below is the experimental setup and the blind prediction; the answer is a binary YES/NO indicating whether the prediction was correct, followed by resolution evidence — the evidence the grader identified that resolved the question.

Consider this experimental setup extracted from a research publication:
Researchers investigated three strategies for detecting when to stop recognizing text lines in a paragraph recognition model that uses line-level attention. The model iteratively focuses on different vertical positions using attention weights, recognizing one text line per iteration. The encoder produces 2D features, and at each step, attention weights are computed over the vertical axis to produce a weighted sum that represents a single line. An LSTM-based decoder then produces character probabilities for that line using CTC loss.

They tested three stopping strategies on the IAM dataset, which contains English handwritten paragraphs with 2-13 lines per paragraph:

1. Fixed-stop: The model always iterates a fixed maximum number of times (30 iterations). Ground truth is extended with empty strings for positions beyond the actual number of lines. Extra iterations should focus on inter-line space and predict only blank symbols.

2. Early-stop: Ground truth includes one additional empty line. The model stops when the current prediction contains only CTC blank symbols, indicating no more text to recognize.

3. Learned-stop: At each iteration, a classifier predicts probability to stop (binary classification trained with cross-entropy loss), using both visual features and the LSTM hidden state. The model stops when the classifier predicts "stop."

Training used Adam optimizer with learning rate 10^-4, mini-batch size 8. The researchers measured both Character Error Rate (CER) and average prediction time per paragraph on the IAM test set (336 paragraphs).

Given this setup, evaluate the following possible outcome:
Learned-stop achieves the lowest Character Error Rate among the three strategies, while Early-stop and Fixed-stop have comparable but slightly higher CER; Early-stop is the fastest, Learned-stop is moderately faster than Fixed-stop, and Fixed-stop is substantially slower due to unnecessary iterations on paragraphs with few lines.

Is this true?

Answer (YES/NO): NO